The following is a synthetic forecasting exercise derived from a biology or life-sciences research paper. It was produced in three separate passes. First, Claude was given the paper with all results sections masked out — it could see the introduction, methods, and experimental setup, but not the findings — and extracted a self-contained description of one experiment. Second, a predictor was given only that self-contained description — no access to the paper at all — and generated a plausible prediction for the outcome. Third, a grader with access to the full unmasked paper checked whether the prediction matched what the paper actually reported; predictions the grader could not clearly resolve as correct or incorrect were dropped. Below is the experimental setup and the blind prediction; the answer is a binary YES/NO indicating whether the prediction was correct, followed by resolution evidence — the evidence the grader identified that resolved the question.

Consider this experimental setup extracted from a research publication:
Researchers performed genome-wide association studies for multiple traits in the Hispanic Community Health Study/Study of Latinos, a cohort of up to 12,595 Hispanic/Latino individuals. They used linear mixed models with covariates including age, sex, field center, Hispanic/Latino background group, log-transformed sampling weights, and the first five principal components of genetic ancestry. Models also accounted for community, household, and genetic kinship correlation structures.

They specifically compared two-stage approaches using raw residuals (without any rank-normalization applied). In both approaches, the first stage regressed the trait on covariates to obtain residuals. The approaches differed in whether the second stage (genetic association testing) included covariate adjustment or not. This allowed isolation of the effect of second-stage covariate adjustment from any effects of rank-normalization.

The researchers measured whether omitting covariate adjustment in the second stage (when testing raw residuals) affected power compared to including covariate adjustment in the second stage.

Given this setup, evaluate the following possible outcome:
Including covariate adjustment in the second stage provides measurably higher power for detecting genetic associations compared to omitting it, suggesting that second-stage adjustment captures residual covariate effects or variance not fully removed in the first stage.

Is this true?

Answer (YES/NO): YES